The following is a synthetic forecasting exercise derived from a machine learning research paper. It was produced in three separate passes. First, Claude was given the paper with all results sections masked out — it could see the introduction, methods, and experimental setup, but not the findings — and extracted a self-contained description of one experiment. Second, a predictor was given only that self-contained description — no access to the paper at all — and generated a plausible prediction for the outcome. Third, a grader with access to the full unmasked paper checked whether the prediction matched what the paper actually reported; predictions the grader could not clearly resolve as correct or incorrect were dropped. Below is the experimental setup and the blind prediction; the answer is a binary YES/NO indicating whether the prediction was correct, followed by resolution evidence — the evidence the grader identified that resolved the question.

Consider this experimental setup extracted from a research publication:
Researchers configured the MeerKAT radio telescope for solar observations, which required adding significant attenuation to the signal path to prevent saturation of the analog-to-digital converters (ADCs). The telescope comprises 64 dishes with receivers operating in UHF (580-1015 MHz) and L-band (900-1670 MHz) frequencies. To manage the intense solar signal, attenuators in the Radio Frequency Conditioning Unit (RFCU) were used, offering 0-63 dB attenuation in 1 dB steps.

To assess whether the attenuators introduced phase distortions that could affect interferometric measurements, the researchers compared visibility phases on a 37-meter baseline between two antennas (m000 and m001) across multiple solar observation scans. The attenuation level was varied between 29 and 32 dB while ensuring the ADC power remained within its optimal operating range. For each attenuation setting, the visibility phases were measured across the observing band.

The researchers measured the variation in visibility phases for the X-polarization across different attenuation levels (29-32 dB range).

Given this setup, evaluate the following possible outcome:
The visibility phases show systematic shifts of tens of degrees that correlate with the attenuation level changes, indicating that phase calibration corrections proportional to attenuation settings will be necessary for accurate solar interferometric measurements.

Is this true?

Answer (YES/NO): NO